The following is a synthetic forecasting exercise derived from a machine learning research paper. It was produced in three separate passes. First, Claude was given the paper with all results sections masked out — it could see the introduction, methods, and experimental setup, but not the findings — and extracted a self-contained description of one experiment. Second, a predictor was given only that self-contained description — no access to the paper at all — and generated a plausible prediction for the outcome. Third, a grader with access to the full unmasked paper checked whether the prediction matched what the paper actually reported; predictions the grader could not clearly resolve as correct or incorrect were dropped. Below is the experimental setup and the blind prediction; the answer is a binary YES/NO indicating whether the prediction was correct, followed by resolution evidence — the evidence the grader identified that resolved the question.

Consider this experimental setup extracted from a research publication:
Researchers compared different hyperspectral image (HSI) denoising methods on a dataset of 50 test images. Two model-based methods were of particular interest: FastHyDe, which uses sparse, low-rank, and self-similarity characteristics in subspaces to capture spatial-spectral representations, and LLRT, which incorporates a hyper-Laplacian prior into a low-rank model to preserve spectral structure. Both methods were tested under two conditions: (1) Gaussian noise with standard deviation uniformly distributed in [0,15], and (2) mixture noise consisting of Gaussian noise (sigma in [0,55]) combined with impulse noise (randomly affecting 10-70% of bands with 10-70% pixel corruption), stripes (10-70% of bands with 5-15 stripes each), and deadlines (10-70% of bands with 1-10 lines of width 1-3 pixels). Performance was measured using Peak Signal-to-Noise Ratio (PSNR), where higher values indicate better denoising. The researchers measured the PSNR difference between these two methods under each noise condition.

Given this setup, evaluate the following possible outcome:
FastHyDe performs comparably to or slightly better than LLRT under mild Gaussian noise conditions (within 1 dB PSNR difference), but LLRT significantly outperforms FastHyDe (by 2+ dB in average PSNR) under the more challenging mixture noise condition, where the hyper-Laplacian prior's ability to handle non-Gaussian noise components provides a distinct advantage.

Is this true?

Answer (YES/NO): NO